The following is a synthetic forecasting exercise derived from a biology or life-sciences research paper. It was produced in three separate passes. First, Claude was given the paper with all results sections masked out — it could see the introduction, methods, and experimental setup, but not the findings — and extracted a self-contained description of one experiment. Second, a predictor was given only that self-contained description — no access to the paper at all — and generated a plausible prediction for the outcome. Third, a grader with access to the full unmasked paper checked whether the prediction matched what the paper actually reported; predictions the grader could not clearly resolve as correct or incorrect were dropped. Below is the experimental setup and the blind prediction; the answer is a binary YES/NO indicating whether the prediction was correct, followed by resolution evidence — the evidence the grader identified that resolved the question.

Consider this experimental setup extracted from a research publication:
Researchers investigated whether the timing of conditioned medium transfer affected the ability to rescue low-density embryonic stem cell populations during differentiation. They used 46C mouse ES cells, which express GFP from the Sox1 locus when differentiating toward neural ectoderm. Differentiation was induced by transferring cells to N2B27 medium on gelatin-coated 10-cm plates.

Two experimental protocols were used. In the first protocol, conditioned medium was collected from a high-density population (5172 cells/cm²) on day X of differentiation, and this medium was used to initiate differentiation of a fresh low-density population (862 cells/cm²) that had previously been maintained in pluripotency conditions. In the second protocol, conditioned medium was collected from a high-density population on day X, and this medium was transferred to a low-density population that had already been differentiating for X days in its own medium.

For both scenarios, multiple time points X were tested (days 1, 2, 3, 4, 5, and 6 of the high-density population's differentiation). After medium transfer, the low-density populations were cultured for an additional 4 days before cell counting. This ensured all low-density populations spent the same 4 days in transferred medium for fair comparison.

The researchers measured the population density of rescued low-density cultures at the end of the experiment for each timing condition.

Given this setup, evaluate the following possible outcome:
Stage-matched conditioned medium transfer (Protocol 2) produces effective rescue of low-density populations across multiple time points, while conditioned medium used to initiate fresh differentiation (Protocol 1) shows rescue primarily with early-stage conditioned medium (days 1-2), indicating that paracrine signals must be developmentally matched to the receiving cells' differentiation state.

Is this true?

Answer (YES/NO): NO